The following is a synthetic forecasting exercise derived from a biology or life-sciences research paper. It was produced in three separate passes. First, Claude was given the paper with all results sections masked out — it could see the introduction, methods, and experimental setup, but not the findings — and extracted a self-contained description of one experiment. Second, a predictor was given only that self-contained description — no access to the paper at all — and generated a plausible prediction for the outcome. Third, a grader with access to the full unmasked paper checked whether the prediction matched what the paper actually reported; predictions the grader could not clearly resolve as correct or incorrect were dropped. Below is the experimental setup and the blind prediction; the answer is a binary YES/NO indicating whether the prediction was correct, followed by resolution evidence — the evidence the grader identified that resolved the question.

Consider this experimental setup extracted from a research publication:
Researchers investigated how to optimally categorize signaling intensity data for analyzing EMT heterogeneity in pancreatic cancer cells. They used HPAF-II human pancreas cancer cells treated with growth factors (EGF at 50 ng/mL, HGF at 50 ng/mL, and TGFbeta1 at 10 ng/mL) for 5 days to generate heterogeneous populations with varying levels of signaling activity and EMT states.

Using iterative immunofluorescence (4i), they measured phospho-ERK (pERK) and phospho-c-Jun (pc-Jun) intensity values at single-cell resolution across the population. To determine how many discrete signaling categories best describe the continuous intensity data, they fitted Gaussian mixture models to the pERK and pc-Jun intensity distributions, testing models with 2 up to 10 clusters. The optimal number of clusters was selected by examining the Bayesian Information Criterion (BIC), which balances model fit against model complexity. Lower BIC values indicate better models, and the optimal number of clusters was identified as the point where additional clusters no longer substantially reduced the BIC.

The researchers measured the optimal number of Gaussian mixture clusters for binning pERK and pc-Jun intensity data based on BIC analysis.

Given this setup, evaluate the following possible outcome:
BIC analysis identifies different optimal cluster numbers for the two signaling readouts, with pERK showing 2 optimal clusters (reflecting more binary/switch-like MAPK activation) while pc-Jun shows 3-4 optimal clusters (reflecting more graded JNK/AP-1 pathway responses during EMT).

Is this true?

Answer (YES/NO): NO